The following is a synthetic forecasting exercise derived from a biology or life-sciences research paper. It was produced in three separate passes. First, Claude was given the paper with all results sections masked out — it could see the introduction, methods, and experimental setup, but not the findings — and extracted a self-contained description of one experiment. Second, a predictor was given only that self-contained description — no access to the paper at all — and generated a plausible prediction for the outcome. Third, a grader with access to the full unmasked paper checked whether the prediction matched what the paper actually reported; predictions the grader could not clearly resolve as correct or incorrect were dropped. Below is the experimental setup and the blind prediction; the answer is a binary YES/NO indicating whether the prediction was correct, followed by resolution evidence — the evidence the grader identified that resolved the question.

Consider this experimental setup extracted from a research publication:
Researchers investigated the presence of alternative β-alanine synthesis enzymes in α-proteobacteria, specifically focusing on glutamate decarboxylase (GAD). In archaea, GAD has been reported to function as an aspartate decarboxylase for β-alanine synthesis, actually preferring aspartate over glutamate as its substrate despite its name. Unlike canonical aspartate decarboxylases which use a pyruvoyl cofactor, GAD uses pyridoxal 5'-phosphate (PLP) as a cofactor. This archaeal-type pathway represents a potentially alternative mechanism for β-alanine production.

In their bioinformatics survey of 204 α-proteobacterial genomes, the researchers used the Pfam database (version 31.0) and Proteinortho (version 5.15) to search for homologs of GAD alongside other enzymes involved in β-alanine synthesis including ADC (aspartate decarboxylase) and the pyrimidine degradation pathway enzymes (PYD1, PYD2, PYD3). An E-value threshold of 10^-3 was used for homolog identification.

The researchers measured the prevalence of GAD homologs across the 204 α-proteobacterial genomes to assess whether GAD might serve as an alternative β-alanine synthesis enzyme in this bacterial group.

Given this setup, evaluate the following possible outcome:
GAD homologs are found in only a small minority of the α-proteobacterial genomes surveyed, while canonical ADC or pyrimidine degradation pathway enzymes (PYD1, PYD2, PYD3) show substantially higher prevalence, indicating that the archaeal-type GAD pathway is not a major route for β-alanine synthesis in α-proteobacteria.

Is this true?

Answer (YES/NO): YES